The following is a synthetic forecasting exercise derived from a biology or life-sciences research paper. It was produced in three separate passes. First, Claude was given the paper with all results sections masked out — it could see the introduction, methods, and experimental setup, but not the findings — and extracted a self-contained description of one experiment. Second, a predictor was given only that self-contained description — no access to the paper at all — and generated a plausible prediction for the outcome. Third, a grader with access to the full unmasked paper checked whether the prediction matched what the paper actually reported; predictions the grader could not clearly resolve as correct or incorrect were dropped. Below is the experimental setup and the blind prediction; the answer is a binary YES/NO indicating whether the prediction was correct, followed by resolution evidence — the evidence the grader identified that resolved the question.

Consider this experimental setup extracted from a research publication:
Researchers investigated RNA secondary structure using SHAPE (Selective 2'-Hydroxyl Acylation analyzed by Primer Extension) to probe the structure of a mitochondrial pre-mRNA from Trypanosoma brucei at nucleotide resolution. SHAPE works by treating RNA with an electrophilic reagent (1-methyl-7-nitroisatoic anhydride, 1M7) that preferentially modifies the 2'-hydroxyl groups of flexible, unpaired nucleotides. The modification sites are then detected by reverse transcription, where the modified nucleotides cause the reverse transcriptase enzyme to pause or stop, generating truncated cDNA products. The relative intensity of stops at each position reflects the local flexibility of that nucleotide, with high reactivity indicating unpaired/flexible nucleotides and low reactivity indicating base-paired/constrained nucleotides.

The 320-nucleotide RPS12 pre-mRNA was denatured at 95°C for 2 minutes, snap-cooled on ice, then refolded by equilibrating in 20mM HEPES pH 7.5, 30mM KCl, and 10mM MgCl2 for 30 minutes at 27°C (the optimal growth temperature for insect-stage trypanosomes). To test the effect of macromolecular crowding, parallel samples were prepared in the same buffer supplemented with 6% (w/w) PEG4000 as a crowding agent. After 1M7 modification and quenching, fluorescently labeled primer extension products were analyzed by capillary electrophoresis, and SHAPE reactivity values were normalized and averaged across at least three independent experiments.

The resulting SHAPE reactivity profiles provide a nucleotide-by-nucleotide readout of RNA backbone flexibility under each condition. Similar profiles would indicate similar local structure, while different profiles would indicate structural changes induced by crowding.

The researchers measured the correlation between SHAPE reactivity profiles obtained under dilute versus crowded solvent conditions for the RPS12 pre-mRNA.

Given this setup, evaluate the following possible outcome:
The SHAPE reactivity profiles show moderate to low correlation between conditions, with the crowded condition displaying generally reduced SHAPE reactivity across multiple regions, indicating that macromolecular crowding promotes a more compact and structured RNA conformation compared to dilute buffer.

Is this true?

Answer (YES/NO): NO